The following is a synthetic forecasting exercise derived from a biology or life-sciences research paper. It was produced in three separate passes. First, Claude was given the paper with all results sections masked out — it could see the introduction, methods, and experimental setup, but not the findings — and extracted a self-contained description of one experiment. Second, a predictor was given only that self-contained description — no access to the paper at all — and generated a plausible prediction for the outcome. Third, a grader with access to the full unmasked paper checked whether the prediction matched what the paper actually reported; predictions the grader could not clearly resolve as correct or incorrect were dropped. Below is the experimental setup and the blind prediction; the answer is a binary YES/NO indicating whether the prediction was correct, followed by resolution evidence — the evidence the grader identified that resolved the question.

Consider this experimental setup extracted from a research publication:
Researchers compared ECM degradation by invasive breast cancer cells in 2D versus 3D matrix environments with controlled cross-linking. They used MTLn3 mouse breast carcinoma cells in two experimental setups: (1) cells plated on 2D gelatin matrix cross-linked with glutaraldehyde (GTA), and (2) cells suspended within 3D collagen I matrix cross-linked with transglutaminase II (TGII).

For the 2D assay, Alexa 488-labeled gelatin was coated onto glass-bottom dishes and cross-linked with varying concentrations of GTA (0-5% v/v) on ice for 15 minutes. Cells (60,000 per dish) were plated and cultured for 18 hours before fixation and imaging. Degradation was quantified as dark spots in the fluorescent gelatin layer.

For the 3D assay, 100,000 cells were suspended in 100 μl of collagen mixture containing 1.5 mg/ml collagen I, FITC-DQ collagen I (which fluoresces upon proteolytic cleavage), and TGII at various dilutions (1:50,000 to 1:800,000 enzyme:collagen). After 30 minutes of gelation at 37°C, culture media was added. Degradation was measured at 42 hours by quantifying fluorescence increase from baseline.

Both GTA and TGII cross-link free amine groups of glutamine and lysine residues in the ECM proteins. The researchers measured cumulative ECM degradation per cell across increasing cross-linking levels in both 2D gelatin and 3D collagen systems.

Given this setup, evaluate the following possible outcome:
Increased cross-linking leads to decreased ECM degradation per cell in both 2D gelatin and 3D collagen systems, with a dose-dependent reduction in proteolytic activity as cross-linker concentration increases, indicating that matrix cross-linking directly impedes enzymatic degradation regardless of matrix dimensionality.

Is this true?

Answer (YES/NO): NO